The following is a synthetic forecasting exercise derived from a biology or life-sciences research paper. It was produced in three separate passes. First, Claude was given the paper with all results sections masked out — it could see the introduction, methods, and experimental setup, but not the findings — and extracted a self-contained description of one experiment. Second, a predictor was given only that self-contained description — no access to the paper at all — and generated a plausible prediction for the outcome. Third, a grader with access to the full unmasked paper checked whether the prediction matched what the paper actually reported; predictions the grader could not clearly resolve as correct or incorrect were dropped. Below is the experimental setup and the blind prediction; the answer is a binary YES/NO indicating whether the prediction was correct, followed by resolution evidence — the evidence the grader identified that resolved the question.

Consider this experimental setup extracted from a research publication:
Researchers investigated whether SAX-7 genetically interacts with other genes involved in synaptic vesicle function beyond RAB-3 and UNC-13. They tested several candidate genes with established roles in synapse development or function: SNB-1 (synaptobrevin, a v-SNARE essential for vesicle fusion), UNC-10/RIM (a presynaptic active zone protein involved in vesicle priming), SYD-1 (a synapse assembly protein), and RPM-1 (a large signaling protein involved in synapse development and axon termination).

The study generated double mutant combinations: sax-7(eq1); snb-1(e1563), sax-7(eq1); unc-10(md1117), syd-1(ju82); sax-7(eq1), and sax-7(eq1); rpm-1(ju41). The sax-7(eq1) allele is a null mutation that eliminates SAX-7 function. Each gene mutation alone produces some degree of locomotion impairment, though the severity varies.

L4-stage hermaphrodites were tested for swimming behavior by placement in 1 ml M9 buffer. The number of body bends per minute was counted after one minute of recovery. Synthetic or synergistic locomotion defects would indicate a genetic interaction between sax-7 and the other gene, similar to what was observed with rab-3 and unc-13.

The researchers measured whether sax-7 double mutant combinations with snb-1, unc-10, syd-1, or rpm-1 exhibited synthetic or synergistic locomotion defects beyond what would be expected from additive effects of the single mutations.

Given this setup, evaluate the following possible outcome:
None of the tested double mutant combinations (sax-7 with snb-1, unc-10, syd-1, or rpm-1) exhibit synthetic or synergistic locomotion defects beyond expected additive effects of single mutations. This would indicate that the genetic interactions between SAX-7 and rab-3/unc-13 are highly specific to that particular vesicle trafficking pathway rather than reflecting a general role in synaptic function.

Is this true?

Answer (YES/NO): NO